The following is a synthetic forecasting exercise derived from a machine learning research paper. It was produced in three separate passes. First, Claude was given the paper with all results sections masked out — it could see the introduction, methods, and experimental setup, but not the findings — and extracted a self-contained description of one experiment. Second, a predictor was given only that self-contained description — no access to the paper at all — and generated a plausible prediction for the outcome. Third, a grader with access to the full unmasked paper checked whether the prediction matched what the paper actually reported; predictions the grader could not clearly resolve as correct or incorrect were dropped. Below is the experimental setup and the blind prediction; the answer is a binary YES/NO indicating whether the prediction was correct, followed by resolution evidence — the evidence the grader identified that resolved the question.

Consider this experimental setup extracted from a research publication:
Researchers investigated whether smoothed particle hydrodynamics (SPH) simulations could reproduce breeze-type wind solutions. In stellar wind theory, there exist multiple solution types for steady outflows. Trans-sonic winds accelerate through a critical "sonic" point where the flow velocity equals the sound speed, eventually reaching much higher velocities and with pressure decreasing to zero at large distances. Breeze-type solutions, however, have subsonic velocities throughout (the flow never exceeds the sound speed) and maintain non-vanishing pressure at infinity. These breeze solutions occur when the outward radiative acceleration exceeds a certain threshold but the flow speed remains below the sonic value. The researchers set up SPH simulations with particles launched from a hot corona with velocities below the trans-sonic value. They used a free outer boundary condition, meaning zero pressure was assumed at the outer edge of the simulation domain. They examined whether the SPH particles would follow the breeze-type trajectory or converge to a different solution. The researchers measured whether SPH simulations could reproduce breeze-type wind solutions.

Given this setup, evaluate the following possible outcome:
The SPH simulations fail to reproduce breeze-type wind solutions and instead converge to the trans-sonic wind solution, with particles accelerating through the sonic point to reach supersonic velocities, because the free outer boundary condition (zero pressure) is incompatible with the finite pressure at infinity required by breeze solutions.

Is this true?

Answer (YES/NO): YES